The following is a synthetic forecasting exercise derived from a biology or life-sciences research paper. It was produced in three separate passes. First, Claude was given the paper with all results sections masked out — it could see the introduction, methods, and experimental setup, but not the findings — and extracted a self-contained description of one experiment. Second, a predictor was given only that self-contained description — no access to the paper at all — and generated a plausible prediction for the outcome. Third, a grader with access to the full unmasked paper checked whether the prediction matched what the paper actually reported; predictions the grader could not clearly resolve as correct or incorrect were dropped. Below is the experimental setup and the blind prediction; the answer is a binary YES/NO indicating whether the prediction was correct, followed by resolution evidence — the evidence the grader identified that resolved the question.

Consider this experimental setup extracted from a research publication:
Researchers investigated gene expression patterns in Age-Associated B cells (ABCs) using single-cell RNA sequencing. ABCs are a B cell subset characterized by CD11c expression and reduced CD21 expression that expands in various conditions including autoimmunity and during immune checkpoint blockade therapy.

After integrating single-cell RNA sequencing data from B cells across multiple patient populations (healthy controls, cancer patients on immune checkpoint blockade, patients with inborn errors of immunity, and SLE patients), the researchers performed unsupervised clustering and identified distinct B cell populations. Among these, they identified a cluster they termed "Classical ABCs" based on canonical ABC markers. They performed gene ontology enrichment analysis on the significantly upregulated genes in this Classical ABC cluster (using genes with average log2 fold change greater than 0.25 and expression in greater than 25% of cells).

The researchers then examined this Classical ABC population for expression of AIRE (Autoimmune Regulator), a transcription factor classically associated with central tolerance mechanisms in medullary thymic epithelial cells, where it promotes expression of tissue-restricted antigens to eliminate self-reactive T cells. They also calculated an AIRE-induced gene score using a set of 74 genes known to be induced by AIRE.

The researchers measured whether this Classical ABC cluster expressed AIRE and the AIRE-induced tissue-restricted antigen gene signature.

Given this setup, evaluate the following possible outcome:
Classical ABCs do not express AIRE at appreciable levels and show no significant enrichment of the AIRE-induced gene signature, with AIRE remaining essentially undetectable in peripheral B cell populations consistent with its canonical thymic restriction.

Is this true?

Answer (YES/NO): NO